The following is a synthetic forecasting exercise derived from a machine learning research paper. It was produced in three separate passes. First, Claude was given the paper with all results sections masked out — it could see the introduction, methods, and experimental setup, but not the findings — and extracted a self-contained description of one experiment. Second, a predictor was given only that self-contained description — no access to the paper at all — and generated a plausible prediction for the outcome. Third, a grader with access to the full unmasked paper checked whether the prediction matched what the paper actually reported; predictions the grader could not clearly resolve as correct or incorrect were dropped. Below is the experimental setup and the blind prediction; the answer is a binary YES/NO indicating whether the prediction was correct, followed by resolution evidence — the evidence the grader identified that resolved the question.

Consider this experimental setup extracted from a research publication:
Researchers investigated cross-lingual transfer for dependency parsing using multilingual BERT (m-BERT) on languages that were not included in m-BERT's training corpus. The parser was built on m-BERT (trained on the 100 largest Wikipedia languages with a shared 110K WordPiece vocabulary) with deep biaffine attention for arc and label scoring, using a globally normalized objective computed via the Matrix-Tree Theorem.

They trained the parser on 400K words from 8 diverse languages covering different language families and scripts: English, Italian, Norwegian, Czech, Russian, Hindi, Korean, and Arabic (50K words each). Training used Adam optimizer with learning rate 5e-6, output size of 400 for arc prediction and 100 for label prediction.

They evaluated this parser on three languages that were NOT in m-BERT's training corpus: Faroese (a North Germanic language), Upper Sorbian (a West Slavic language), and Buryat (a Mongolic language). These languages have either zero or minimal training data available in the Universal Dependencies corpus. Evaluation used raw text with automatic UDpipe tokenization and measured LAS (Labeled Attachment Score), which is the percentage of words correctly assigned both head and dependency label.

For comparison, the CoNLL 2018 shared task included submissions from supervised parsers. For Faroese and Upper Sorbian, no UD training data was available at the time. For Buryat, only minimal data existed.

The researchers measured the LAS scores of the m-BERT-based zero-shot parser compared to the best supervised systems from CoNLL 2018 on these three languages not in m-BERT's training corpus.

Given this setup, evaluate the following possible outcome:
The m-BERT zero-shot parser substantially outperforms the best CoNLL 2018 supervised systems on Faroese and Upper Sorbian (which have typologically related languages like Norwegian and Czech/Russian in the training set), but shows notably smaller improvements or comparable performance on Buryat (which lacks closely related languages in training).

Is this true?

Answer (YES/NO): NO